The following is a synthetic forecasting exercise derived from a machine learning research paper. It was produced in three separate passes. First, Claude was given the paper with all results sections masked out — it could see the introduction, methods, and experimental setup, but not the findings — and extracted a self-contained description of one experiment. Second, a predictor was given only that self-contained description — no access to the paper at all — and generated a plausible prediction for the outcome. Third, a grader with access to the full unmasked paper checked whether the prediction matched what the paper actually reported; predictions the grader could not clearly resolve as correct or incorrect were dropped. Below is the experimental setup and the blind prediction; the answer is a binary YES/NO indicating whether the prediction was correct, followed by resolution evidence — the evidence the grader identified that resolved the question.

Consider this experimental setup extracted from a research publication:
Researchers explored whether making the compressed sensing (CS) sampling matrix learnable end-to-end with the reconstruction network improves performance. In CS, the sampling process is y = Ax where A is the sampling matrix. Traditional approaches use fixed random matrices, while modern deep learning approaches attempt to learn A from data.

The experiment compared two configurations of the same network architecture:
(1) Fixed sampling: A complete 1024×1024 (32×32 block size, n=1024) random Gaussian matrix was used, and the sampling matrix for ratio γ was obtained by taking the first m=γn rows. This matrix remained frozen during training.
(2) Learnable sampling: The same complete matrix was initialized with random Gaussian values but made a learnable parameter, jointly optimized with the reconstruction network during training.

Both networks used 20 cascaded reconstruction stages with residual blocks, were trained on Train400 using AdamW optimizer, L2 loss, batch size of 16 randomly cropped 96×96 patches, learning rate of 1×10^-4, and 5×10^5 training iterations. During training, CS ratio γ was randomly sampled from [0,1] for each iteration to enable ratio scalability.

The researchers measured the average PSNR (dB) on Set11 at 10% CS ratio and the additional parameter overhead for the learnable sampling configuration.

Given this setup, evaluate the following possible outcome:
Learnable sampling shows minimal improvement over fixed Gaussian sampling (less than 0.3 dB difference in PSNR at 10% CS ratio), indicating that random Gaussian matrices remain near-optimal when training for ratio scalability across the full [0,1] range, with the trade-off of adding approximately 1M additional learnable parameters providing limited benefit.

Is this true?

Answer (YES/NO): NO